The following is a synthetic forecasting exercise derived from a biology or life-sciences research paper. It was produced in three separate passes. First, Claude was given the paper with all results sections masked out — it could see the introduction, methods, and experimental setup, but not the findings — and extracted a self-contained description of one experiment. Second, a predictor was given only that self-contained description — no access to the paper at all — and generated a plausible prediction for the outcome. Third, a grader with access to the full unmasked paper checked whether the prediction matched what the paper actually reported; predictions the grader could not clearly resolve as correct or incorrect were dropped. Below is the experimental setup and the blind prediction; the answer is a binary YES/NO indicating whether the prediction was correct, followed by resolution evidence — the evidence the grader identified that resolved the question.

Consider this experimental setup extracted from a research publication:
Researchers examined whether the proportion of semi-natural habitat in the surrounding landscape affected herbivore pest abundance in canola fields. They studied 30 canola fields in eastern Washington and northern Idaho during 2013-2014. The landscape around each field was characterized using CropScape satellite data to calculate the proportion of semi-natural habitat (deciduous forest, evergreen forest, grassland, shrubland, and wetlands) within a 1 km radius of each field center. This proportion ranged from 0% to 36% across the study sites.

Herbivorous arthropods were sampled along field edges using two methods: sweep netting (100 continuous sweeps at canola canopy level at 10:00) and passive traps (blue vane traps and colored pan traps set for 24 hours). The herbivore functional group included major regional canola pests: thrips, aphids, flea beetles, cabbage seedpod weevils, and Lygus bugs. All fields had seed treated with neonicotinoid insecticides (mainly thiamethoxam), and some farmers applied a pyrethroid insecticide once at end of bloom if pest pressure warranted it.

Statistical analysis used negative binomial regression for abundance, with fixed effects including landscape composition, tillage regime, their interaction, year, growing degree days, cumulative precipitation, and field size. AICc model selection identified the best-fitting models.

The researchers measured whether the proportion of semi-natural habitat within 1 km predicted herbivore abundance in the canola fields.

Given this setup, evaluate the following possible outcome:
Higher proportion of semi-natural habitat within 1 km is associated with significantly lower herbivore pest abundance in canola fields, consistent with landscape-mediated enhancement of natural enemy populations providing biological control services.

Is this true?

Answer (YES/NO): NO